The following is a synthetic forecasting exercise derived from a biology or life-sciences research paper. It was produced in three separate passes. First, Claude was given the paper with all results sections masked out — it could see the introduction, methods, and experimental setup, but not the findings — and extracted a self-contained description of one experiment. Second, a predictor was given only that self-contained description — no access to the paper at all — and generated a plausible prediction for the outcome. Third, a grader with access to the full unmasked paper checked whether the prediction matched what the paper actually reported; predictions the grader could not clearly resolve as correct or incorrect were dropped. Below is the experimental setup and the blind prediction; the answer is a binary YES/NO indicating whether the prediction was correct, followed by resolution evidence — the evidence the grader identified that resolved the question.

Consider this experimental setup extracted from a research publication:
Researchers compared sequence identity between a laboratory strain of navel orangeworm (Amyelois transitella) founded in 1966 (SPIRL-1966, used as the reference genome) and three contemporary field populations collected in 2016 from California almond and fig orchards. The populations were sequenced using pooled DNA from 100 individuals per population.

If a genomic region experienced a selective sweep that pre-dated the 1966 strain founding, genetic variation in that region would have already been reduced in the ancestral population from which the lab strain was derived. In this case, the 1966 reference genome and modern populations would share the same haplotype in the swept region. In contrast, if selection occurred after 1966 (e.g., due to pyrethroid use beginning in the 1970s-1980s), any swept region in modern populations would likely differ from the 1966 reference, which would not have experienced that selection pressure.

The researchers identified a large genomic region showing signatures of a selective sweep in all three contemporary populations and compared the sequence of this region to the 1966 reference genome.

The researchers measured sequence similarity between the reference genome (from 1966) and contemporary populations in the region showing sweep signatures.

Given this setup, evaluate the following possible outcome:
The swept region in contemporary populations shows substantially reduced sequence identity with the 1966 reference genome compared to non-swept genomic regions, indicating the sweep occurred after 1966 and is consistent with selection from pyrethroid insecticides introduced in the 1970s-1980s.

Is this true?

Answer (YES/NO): NO